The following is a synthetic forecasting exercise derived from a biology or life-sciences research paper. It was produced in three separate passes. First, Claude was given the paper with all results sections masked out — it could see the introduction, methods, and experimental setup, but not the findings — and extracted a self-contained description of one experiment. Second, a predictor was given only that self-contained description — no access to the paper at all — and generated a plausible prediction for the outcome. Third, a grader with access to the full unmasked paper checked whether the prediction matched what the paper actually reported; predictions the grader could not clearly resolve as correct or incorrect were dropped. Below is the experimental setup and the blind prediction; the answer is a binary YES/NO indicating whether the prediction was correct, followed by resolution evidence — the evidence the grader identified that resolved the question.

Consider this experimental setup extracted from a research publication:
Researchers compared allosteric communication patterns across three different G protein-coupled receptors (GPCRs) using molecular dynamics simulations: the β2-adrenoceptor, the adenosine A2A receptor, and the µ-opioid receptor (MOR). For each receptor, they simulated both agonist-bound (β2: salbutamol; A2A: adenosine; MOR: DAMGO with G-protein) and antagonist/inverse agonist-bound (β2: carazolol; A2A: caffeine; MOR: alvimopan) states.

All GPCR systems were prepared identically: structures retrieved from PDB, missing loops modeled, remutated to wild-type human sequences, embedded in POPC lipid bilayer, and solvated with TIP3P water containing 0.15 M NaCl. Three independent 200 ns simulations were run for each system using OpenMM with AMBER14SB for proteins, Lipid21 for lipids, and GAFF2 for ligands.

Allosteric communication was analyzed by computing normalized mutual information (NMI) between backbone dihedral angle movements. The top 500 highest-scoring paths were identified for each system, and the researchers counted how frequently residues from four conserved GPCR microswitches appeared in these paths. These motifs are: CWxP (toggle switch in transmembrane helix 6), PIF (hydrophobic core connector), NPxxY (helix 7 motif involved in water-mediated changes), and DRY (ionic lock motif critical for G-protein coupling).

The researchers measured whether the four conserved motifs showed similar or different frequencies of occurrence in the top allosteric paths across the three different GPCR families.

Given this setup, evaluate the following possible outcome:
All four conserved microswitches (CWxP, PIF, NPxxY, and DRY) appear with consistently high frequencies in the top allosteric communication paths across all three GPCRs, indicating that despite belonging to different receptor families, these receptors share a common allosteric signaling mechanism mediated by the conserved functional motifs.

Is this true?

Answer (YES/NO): NO